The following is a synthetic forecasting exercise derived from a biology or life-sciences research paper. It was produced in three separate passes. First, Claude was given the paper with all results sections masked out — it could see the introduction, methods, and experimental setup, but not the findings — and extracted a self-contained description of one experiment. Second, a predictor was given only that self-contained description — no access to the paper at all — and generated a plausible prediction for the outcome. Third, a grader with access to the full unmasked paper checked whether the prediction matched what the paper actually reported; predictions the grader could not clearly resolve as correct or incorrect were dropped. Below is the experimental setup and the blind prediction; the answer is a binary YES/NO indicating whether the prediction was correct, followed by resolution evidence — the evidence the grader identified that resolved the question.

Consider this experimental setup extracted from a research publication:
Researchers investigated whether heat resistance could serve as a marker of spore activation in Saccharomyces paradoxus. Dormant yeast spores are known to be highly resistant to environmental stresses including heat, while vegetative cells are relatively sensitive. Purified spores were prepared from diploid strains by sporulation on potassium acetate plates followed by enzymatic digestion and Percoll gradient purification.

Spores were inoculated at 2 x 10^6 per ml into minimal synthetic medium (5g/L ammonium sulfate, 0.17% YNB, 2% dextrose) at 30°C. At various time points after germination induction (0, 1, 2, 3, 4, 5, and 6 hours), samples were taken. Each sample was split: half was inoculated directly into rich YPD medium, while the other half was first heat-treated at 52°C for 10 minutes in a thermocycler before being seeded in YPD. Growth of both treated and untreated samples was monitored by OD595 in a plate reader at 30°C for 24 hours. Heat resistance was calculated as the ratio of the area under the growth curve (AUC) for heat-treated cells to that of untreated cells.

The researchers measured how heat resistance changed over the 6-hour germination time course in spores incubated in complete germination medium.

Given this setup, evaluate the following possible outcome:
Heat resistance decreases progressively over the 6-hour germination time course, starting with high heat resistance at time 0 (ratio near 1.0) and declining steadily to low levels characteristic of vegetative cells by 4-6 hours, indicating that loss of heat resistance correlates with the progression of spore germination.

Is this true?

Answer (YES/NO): NO